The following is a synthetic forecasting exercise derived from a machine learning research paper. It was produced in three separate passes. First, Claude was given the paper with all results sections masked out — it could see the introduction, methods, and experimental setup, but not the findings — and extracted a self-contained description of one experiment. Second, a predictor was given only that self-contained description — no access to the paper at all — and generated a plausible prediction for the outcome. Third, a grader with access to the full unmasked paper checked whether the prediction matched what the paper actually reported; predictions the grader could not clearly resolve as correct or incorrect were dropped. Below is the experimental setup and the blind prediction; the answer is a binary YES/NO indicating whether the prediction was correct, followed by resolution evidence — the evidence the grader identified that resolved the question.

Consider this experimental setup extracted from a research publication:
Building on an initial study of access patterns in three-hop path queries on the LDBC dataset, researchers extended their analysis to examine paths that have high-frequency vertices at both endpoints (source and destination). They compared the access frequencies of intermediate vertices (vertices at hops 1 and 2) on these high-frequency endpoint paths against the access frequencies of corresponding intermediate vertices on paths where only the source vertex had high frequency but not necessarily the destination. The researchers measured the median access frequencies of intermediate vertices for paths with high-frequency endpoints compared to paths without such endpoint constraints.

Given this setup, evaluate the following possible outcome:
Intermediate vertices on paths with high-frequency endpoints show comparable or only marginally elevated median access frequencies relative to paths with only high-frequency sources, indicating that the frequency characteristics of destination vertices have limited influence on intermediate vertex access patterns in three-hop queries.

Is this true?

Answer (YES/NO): NO